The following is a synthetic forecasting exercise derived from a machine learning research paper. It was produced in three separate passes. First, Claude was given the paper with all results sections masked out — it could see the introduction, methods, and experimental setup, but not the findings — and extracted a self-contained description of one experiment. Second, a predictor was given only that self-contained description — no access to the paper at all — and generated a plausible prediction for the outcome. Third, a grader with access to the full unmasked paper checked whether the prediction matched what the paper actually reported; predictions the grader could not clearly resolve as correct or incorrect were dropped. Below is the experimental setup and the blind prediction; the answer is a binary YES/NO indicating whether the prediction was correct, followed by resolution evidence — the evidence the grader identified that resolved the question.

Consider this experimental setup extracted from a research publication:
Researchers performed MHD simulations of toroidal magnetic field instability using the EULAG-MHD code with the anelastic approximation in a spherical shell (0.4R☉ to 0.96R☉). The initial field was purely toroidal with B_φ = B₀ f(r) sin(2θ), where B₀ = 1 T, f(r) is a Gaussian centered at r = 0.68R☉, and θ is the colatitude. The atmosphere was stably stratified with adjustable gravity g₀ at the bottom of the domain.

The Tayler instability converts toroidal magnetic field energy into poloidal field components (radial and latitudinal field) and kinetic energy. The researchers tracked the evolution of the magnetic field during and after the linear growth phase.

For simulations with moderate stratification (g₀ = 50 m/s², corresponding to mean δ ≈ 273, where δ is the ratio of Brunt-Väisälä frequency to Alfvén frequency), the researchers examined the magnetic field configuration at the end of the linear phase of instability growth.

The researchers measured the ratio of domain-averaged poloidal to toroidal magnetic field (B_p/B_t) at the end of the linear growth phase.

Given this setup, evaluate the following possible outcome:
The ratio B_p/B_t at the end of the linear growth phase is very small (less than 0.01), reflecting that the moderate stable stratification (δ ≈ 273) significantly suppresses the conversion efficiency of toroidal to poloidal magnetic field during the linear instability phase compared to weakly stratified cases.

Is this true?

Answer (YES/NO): NO